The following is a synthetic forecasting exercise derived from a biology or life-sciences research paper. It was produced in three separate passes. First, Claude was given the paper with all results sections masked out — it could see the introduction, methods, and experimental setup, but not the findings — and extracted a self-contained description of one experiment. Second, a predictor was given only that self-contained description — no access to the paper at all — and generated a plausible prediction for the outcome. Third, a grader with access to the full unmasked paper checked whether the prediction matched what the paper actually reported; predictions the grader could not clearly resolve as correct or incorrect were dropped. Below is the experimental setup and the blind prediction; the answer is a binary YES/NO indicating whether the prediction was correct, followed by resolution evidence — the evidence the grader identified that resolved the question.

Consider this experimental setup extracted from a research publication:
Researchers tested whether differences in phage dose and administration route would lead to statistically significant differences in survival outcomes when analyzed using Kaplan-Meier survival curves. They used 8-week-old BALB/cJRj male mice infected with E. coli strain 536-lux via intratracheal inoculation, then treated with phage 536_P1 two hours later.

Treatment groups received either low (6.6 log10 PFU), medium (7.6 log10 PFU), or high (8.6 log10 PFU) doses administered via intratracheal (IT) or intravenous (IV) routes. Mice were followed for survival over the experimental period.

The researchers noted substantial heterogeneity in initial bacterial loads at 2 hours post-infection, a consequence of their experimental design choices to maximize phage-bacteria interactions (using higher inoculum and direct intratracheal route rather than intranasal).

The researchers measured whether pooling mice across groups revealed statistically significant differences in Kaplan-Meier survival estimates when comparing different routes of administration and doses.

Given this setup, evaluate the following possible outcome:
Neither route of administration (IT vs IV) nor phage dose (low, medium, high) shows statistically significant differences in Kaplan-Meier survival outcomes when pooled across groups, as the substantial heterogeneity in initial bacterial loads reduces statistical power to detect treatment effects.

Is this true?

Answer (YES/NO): YES